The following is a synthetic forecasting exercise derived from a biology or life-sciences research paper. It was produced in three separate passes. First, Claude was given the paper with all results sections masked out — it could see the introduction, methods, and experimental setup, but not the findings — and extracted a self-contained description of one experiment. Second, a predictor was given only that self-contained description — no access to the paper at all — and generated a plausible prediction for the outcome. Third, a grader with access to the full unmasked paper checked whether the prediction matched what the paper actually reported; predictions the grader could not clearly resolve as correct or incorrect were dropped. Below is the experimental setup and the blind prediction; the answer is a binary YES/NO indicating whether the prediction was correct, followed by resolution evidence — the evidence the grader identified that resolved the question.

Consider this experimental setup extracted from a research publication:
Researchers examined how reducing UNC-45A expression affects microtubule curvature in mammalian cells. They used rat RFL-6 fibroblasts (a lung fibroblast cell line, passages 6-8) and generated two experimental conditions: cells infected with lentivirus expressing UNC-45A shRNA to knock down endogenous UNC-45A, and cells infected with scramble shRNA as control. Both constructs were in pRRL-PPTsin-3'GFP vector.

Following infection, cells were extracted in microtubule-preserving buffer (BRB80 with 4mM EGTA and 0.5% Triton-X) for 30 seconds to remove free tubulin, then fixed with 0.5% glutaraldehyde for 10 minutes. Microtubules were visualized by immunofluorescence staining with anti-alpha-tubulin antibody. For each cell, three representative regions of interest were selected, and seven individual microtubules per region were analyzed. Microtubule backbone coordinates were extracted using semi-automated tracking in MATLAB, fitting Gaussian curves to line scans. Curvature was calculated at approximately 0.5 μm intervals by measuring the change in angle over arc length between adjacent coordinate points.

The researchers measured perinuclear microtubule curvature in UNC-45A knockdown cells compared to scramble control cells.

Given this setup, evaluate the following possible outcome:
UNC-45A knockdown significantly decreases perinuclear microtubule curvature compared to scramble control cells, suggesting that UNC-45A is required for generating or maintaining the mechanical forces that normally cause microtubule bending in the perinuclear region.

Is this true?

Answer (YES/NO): YES